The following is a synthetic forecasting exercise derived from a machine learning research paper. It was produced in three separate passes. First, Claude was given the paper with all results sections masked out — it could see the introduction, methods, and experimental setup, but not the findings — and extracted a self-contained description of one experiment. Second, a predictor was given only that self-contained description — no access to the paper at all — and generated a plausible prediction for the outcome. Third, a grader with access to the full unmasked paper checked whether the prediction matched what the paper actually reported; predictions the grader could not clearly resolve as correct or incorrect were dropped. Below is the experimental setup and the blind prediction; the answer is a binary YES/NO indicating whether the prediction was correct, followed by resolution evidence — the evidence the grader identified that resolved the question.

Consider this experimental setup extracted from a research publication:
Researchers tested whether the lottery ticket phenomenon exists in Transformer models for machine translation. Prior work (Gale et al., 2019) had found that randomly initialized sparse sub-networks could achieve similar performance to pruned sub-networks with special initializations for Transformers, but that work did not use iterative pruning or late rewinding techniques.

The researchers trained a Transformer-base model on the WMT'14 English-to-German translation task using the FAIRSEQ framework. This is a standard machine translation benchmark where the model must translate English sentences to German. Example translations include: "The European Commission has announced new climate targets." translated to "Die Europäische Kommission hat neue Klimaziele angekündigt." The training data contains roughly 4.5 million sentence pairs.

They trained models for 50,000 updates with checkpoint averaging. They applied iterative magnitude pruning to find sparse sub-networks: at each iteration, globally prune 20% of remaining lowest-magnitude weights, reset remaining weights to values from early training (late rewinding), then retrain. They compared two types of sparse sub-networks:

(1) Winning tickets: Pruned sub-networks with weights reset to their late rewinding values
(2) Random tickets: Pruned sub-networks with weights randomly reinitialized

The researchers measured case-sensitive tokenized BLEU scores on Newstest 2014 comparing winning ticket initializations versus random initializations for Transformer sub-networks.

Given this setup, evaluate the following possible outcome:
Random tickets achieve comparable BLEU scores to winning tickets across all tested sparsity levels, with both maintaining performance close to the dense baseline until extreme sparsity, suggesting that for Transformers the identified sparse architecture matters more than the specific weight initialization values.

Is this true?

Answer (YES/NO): NO